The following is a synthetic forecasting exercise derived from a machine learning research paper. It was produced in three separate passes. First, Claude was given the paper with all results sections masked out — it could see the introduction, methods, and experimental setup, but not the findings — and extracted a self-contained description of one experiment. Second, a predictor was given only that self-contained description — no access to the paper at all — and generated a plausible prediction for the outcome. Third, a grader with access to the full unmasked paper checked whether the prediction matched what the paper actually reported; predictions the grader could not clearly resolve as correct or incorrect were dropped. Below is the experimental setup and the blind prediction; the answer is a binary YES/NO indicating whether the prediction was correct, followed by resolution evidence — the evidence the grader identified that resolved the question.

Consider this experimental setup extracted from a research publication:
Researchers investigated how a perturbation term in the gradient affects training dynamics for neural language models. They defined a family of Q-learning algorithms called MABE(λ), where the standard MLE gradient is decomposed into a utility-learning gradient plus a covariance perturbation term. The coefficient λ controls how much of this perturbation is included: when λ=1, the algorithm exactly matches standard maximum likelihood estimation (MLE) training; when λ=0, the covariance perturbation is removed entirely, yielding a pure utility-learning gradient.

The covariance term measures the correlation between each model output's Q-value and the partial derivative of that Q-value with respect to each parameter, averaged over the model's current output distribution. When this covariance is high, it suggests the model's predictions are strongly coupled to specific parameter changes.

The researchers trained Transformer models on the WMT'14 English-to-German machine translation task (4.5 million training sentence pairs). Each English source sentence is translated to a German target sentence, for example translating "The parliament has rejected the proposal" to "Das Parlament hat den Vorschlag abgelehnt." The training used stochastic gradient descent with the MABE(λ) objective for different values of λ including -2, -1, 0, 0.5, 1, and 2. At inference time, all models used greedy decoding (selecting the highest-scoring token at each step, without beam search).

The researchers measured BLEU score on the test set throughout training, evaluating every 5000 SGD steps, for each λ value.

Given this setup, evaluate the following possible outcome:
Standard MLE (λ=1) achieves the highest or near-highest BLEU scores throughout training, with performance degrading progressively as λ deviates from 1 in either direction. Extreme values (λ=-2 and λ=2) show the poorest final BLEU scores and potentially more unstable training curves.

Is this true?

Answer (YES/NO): NO